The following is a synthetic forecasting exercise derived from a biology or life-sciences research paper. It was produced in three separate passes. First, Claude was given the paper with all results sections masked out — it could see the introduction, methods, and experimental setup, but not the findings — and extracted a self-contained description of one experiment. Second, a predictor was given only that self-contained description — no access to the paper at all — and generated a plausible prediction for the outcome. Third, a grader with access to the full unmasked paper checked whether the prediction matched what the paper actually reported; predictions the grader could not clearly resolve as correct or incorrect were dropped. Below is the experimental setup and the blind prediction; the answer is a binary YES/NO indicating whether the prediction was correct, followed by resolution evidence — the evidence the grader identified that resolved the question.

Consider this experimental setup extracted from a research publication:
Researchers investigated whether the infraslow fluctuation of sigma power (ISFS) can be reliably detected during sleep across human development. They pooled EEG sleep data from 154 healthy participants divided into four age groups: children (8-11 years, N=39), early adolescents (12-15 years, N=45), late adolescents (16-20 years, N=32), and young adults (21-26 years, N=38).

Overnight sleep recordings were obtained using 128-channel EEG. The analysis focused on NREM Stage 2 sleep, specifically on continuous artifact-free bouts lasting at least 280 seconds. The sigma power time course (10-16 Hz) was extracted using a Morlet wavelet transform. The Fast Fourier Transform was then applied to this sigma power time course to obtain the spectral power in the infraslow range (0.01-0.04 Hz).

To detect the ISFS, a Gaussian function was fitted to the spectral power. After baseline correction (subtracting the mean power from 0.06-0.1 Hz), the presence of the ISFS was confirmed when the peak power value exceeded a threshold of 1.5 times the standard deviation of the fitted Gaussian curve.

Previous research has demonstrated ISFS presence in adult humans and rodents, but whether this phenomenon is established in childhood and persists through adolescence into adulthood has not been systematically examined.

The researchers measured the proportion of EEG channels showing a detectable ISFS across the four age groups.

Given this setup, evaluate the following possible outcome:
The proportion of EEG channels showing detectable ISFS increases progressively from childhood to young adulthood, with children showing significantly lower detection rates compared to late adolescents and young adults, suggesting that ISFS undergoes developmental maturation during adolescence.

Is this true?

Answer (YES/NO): NO